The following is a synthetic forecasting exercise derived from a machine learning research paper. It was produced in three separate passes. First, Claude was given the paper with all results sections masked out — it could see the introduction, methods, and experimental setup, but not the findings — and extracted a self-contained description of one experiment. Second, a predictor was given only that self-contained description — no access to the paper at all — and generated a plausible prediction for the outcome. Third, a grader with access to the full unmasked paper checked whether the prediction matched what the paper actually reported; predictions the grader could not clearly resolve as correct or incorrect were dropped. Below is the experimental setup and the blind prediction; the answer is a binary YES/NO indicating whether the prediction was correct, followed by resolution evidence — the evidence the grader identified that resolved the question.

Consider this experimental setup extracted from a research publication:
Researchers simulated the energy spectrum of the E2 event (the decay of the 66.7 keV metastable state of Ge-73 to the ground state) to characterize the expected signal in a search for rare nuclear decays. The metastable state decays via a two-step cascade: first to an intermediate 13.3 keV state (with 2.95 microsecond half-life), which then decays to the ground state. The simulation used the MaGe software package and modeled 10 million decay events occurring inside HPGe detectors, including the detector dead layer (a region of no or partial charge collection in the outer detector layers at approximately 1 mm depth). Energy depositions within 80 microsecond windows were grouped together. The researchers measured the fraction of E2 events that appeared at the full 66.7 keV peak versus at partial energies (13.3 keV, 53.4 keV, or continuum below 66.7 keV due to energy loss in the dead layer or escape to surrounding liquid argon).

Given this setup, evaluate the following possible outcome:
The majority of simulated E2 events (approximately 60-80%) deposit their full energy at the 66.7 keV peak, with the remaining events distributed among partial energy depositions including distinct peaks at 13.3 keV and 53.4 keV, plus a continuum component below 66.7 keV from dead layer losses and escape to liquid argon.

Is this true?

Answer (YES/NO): NO